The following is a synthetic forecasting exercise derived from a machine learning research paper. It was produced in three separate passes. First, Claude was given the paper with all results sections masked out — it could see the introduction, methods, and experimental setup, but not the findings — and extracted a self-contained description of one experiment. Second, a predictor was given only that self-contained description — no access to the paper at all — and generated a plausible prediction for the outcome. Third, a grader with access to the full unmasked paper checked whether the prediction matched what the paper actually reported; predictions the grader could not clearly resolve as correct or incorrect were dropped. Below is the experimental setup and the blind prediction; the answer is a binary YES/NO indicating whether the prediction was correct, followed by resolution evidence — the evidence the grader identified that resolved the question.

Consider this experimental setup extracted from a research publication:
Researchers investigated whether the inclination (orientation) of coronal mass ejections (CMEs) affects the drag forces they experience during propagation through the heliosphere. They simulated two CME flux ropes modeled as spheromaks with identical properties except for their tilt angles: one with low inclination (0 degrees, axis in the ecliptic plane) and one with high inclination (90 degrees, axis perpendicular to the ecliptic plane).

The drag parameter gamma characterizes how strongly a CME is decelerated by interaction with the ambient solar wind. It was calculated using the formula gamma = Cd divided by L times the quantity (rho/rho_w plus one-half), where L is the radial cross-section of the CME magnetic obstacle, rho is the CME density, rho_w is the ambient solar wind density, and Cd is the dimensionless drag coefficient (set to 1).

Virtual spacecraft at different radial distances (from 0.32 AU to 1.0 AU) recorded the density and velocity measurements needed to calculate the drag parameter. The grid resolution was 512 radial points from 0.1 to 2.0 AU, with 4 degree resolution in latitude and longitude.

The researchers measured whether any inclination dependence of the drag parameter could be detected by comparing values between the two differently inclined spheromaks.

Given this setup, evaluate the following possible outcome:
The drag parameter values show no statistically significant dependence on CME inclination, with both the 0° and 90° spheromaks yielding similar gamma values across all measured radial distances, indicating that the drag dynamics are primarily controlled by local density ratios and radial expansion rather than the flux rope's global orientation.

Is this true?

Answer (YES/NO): NO